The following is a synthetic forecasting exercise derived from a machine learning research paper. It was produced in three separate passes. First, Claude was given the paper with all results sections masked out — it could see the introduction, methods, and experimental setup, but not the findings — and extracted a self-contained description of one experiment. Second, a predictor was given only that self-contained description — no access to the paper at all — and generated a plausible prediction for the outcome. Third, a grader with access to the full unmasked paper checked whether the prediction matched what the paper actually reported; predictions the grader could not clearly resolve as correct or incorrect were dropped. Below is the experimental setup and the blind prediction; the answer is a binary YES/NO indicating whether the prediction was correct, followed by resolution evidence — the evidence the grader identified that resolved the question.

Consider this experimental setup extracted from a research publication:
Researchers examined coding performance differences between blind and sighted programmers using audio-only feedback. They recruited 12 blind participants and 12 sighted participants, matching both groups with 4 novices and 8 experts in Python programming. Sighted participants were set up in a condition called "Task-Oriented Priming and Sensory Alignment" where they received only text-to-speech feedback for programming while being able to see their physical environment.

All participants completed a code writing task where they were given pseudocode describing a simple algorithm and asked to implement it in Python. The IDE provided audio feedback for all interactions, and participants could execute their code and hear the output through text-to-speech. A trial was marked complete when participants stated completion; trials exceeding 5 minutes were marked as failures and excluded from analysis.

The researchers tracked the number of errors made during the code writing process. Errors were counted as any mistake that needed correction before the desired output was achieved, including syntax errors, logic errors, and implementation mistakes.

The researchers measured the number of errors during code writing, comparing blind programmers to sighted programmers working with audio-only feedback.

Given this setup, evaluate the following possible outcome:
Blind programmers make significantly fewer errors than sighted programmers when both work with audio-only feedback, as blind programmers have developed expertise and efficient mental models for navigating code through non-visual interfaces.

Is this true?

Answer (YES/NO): NO